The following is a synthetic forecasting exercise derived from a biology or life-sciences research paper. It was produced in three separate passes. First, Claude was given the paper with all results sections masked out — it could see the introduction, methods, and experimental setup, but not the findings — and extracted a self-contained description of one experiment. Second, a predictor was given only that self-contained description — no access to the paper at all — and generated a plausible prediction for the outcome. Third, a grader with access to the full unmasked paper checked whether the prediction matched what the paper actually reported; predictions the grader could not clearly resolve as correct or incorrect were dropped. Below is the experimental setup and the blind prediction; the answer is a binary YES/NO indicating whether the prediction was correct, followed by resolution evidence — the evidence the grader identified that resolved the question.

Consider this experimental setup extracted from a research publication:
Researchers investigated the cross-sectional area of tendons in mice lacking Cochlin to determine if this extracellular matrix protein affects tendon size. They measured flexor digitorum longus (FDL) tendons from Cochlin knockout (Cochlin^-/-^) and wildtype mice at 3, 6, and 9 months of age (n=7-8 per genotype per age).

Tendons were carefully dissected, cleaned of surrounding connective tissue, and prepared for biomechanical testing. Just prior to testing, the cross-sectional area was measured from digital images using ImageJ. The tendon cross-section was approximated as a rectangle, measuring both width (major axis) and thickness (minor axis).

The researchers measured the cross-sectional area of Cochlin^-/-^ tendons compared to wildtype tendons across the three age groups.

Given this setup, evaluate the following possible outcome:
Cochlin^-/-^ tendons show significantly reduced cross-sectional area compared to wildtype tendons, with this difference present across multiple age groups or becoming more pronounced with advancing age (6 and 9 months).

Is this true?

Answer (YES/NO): NO